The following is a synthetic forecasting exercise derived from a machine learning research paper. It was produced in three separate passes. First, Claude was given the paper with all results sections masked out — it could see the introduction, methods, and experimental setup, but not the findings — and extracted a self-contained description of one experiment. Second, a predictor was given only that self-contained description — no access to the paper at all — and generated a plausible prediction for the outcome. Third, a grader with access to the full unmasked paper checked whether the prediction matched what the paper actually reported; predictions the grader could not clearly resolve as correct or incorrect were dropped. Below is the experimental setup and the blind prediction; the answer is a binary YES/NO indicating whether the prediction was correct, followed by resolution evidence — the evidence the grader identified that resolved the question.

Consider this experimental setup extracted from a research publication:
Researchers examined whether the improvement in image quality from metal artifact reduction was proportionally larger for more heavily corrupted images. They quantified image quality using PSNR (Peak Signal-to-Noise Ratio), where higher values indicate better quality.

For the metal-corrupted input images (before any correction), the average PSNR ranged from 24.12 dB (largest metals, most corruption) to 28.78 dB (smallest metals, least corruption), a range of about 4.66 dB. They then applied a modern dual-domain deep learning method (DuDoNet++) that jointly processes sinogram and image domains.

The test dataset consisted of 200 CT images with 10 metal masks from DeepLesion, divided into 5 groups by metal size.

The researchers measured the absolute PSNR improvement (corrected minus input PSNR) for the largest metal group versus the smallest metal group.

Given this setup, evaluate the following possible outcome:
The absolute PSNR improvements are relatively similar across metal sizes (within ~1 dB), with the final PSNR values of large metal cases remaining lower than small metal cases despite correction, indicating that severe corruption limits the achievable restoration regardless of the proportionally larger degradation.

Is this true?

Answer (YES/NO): NO